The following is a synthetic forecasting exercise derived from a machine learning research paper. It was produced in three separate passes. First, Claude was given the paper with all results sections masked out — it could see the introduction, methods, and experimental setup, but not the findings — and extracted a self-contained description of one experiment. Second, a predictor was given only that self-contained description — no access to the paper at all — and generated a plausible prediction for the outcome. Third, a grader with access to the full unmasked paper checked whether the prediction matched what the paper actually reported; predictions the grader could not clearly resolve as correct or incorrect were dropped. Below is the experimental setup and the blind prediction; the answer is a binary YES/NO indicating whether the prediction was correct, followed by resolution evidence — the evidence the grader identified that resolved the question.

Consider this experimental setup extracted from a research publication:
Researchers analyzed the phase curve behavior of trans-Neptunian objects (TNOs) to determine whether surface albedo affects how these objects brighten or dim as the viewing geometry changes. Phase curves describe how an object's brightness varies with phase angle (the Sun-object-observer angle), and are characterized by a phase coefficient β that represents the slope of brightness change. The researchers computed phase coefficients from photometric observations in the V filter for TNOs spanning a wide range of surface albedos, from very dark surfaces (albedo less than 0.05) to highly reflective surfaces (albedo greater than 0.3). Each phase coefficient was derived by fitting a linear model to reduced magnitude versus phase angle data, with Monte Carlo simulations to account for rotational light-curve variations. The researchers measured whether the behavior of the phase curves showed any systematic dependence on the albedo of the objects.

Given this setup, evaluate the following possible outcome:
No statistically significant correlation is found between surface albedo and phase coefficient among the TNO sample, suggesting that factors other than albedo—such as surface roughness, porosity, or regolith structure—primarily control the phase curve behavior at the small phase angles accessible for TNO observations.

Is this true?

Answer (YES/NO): YES